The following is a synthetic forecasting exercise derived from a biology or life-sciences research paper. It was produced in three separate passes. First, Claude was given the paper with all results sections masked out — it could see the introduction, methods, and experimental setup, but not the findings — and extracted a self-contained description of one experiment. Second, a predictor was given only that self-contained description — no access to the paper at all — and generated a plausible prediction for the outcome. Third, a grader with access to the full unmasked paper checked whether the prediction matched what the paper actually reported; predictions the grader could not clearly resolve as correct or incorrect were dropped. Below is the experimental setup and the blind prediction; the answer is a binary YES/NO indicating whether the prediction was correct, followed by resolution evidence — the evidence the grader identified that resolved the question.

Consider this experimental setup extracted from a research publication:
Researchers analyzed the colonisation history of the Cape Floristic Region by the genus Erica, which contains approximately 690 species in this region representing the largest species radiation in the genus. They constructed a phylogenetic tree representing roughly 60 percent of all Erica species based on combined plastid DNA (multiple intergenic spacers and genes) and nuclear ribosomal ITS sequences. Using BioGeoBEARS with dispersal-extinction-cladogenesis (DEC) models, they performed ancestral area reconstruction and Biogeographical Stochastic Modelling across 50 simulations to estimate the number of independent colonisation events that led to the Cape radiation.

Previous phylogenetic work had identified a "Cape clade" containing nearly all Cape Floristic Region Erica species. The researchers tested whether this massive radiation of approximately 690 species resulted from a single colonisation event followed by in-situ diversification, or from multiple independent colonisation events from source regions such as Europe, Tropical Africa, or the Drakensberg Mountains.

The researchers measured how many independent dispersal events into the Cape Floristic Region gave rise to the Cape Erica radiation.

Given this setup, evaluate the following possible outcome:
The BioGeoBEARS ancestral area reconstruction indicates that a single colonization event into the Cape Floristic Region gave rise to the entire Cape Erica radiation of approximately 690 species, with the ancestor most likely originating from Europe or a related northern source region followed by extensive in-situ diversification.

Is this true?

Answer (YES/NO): NO